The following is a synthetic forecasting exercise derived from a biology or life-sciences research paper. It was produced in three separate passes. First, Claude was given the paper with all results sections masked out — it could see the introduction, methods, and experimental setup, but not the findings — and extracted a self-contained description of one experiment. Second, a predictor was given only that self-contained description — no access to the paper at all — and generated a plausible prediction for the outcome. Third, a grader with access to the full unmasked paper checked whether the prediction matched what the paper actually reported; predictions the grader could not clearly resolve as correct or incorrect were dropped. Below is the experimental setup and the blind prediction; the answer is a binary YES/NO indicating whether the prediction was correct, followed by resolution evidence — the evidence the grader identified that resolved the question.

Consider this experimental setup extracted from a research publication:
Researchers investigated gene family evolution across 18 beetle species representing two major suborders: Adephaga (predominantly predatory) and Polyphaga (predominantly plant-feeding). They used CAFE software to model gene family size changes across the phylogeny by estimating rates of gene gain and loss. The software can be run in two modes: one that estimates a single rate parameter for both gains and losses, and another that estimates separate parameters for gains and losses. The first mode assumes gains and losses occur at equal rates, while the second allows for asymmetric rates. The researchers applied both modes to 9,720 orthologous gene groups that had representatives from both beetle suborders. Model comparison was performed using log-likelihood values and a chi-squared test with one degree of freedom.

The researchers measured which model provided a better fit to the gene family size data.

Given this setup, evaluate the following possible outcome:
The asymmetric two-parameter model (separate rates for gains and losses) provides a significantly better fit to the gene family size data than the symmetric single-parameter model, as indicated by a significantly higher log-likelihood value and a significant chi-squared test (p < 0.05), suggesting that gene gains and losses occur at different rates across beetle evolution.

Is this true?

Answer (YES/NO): YES